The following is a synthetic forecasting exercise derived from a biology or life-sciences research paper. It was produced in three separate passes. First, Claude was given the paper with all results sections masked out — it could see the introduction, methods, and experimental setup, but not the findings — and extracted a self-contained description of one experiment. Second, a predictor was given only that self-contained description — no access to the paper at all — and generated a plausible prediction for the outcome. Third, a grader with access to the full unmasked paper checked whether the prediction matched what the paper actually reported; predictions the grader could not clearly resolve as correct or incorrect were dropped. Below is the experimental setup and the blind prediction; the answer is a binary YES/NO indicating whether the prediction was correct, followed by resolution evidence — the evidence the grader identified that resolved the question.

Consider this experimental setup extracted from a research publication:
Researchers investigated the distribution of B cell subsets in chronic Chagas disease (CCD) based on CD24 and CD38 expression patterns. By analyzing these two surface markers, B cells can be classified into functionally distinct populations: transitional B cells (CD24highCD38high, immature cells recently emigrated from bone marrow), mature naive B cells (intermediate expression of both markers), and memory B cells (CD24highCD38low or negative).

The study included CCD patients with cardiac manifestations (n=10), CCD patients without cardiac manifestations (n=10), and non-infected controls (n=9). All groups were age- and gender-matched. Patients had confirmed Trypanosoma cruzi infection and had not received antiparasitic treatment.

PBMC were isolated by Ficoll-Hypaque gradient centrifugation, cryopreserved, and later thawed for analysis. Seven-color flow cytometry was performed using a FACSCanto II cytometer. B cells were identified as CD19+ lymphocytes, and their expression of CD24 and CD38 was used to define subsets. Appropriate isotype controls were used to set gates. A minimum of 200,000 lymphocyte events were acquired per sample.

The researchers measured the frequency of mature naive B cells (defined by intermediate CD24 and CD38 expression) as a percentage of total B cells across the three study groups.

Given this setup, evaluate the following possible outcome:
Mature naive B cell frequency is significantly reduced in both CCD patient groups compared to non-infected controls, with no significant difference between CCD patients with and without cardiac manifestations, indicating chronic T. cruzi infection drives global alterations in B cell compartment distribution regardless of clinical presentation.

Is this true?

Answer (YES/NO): NO